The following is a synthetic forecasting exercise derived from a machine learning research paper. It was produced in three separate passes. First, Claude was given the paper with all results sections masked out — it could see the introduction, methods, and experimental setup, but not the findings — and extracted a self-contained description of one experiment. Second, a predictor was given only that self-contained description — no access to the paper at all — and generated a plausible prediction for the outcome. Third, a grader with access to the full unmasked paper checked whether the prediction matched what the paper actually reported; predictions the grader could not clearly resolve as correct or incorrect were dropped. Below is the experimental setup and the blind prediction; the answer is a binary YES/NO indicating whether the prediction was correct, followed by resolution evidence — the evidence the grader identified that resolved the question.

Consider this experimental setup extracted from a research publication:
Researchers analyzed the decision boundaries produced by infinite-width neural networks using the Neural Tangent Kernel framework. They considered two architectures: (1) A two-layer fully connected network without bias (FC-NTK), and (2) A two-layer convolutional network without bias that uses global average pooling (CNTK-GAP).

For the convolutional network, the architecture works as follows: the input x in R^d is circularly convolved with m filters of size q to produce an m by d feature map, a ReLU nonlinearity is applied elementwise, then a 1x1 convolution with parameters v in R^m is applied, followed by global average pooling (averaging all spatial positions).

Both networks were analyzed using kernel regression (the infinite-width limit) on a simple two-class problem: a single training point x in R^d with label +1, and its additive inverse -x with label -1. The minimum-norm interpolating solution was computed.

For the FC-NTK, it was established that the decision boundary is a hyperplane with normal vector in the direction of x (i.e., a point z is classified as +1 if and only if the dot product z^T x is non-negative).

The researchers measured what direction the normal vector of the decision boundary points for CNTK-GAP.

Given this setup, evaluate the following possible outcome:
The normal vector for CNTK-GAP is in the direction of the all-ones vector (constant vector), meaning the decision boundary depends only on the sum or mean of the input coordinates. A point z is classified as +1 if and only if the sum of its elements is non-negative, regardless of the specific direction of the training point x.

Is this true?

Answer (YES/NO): NO